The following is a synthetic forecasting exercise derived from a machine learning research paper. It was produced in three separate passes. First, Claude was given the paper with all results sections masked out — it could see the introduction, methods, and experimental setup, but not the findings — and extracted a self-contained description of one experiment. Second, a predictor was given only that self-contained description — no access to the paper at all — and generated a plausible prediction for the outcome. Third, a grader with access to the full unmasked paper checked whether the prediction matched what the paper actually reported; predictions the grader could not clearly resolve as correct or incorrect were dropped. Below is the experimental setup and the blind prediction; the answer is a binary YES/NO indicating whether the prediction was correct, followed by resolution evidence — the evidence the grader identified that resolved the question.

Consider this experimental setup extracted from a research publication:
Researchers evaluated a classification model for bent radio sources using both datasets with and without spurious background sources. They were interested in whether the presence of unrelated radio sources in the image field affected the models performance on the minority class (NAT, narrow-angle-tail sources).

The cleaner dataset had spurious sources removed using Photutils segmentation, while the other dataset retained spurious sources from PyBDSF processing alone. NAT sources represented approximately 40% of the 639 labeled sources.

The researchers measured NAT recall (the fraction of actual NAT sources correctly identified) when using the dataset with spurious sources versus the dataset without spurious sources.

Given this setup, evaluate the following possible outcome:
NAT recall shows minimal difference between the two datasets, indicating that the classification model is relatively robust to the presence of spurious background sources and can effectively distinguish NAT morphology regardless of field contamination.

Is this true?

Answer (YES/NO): YES